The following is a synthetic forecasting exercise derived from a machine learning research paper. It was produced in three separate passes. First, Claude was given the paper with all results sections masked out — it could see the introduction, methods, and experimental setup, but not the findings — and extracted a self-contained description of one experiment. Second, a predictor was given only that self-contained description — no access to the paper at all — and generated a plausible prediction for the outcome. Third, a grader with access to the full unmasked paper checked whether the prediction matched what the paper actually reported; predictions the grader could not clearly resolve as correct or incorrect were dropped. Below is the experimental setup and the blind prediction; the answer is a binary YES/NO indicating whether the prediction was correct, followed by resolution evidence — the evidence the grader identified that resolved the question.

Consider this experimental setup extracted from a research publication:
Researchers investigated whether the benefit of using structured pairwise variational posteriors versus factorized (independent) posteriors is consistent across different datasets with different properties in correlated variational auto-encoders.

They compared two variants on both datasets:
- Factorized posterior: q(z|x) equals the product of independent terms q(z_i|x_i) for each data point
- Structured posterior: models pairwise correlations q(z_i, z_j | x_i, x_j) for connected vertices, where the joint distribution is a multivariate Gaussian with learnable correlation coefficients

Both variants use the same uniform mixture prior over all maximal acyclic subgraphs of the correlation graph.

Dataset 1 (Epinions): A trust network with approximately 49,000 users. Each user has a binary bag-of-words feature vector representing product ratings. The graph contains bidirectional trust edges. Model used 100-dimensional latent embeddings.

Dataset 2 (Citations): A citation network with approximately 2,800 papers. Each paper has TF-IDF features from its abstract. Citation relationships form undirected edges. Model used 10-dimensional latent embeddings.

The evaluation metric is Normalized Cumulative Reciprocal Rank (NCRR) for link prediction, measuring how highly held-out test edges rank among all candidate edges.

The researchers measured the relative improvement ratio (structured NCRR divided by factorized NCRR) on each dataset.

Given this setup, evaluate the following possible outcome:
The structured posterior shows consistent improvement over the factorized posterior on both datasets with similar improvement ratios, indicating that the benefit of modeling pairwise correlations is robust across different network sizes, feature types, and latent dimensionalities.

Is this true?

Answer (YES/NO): NO